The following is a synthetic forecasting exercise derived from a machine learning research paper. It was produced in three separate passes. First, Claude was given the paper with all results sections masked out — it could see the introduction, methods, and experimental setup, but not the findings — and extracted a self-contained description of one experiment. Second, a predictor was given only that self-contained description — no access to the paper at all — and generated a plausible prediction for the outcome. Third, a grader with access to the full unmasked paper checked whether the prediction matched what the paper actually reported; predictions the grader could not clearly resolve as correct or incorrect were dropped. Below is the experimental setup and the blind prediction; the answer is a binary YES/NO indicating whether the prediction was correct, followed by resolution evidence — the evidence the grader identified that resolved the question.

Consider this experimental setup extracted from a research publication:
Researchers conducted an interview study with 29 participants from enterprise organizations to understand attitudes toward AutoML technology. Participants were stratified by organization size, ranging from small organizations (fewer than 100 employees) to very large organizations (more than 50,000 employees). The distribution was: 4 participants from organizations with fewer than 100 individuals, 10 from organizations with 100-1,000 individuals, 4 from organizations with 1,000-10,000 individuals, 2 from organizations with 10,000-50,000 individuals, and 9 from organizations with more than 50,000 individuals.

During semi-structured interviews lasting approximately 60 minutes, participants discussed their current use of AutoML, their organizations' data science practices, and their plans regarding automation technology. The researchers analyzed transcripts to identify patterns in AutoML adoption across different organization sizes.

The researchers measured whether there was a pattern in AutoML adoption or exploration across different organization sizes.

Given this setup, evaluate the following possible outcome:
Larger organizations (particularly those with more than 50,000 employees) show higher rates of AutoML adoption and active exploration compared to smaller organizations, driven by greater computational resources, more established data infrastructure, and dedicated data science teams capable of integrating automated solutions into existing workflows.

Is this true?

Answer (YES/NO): NO